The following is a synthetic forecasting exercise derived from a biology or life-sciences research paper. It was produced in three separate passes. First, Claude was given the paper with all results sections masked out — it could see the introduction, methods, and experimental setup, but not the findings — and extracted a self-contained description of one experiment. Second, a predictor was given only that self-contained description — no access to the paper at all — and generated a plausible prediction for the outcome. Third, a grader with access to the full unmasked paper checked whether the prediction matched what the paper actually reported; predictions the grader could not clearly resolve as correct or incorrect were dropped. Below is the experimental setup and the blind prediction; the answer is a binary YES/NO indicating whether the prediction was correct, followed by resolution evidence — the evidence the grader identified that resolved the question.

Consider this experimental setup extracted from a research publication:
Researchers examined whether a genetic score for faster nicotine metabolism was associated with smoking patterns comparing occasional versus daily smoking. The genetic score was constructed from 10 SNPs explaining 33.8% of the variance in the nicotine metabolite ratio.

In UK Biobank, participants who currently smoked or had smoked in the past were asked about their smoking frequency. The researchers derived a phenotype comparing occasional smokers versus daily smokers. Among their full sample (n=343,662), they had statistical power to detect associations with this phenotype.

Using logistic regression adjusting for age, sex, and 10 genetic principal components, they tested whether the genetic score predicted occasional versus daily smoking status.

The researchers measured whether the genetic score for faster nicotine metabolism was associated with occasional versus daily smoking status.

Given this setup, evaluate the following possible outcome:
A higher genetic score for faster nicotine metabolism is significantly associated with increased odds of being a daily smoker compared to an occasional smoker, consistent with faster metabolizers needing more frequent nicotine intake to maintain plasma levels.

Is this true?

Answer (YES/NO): NO